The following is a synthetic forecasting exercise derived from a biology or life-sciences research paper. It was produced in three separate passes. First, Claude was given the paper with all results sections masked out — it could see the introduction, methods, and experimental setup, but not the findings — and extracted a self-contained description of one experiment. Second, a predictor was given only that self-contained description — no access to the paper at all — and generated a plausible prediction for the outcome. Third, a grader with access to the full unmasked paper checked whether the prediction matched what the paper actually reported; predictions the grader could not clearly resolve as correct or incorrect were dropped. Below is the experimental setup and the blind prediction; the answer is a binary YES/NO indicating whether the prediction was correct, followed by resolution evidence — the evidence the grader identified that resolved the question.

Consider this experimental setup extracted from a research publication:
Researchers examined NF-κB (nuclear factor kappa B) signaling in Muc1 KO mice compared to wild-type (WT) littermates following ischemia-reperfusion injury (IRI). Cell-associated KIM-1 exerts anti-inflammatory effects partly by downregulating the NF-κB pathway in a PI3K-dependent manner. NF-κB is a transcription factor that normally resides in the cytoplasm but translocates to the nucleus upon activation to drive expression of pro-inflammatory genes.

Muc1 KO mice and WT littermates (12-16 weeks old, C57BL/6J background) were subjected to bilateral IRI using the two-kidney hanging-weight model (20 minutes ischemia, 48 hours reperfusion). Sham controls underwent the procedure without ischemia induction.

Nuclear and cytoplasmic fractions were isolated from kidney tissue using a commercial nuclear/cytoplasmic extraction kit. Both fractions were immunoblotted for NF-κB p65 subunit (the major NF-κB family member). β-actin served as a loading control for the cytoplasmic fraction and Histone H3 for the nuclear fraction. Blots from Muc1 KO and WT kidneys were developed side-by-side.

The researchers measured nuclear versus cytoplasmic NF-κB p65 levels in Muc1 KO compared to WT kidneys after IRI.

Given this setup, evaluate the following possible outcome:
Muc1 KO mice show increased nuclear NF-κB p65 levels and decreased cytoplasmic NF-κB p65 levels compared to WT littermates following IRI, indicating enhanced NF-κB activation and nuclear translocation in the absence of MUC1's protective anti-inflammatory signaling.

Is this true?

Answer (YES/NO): NO